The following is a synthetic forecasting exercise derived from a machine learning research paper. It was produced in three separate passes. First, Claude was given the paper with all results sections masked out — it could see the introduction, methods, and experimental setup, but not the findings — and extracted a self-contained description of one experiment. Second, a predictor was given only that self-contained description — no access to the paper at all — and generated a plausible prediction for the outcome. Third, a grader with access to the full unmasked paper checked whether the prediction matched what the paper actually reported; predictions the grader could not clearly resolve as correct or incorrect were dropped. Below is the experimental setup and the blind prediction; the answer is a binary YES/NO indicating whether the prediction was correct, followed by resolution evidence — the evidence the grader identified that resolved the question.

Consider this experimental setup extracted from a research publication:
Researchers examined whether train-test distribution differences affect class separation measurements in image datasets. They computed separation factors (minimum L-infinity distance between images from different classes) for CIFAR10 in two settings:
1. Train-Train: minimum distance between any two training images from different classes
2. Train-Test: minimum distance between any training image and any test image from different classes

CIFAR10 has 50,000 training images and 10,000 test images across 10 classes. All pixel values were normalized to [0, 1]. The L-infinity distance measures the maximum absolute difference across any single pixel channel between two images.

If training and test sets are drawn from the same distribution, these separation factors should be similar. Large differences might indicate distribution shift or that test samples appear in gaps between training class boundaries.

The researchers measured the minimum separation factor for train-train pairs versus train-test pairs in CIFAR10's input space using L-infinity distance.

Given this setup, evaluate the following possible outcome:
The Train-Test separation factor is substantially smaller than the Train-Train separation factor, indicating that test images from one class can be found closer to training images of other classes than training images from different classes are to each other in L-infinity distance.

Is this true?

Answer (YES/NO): NO